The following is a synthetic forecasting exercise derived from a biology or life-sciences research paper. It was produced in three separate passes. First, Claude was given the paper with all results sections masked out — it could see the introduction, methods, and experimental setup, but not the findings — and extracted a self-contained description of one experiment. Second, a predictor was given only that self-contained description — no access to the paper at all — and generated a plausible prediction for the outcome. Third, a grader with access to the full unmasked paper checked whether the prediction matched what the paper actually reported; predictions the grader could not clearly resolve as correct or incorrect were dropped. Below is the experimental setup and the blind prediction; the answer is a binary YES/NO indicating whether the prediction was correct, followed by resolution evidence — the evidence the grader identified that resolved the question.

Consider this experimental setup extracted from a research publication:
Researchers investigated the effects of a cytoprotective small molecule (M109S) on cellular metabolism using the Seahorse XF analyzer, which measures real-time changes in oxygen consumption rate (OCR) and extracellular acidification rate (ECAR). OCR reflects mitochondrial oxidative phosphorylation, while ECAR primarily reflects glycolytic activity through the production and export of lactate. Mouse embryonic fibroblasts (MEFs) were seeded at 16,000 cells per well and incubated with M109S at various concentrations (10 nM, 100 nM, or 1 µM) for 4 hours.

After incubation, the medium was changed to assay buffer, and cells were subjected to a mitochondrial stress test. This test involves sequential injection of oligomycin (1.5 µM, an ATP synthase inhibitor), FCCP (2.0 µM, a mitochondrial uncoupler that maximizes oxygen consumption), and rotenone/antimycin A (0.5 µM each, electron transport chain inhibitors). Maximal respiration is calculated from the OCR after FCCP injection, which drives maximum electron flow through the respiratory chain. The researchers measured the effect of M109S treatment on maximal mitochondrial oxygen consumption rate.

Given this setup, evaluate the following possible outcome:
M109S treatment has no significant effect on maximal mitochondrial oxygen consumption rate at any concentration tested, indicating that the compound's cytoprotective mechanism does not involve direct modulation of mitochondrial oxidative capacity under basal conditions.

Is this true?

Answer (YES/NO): NO